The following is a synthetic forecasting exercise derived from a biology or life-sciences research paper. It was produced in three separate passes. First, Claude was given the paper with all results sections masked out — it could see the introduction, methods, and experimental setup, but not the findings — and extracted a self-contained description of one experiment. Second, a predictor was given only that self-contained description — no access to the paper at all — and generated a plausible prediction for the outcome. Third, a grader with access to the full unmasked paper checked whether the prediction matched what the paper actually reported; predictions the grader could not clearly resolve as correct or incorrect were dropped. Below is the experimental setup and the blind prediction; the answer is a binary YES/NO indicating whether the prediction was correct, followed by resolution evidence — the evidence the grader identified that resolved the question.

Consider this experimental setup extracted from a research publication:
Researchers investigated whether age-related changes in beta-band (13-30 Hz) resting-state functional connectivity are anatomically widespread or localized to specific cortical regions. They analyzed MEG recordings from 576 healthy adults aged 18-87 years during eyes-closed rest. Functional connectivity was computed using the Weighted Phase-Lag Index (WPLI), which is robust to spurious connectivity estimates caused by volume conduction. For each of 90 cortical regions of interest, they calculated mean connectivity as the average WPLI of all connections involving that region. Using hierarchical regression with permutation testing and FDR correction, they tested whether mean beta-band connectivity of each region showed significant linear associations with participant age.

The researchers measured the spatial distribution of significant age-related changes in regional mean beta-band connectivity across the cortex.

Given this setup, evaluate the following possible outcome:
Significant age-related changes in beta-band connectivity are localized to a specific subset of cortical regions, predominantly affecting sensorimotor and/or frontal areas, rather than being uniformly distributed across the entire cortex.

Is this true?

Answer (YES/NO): NO